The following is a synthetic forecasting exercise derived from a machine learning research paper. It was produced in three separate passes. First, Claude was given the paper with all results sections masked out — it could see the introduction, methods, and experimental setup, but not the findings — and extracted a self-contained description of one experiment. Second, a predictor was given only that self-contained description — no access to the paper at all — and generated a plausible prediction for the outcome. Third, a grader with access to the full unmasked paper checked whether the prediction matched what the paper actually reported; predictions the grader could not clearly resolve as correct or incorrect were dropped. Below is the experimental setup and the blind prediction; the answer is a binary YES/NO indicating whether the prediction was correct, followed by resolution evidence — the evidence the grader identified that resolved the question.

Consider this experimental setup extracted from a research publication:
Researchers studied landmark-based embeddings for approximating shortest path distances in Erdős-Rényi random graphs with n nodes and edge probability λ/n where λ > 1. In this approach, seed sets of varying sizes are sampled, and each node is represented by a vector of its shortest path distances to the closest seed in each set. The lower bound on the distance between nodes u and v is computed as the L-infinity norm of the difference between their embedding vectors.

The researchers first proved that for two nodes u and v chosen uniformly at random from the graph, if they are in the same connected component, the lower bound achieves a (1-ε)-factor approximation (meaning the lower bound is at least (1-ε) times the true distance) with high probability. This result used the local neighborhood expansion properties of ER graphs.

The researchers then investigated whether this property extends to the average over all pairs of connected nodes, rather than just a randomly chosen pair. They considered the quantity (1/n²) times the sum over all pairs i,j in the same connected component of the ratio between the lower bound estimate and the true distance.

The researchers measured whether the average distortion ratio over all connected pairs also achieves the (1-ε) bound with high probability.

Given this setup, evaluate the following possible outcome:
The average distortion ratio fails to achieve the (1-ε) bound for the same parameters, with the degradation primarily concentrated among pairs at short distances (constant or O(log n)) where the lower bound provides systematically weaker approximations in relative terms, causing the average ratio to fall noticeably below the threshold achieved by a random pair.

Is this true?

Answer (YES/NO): NO